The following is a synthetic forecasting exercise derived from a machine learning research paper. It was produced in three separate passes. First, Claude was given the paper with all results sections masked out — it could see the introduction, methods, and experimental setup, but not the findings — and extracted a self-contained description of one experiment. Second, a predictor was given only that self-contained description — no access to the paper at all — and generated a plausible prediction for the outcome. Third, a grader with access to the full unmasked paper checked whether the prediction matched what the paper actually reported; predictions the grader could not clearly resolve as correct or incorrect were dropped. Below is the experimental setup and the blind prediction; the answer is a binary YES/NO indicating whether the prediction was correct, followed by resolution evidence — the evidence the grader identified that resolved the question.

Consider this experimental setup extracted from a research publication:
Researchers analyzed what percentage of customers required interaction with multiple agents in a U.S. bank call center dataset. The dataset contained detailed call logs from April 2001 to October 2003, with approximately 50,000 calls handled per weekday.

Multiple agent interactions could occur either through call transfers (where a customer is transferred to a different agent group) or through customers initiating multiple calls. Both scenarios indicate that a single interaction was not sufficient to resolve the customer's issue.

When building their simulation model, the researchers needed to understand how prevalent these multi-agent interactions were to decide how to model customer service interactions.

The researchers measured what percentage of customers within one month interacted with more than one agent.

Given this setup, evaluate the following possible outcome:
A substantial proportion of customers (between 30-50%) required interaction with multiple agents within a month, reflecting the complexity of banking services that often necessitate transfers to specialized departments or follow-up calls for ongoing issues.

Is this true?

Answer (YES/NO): NO